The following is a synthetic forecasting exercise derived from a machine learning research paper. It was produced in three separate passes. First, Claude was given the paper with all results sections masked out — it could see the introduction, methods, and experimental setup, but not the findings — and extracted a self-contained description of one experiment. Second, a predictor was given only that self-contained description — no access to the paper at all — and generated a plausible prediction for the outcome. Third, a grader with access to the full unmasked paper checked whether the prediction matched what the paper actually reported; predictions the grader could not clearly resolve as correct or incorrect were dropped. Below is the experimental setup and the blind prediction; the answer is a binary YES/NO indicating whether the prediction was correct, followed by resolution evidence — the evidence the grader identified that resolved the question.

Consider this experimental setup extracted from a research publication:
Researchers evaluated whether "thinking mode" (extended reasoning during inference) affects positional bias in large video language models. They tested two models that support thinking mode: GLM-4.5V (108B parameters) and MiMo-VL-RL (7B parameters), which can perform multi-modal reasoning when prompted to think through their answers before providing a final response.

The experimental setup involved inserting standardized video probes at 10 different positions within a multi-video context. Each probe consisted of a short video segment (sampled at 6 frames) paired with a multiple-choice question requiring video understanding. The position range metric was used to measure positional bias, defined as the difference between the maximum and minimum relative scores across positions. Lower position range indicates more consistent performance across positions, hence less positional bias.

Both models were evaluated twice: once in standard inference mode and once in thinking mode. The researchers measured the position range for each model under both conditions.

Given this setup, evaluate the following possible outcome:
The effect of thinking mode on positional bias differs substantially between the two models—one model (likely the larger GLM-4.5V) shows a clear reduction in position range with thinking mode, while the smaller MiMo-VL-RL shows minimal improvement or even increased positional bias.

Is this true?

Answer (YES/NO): NO